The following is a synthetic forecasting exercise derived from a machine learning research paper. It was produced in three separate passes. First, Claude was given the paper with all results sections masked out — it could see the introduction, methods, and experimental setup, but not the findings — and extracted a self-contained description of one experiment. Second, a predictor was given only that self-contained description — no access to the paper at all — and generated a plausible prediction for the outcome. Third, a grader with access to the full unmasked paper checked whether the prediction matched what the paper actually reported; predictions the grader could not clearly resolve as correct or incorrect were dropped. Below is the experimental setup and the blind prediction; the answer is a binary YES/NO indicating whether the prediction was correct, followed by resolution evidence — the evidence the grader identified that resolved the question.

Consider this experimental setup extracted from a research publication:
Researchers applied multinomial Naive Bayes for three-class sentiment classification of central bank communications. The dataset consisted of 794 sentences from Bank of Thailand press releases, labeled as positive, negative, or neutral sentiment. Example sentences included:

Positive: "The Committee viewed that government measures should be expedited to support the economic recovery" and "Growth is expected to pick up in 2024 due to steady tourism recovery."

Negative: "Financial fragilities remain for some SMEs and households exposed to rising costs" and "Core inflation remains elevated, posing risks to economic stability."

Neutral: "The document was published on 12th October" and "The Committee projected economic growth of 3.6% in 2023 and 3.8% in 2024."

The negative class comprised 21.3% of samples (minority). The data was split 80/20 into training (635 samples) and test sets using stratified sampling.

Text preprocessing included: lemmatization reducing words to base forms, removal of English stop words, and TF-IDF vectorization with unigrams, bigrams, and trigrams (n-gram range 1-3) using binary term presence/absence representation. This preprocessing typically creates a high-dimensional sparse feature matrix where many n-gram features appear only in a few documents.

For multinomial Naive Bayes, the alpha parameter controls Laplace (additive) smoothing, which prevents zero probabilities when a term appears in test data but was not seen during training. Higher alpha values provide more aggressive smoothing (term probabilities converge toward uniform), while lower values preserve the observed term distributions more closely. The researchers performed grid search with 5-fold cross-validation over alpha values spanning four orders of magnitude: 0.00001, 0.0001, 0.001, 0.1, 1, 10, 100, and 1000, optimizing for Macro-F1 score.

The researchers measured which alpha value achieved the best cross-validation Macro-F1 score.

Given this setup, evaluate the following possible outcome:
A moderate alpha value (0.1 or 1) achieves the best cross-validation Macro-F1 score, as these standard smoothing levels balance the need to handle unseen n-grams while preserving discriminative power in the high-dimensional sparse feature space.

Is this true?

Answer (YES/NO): YES